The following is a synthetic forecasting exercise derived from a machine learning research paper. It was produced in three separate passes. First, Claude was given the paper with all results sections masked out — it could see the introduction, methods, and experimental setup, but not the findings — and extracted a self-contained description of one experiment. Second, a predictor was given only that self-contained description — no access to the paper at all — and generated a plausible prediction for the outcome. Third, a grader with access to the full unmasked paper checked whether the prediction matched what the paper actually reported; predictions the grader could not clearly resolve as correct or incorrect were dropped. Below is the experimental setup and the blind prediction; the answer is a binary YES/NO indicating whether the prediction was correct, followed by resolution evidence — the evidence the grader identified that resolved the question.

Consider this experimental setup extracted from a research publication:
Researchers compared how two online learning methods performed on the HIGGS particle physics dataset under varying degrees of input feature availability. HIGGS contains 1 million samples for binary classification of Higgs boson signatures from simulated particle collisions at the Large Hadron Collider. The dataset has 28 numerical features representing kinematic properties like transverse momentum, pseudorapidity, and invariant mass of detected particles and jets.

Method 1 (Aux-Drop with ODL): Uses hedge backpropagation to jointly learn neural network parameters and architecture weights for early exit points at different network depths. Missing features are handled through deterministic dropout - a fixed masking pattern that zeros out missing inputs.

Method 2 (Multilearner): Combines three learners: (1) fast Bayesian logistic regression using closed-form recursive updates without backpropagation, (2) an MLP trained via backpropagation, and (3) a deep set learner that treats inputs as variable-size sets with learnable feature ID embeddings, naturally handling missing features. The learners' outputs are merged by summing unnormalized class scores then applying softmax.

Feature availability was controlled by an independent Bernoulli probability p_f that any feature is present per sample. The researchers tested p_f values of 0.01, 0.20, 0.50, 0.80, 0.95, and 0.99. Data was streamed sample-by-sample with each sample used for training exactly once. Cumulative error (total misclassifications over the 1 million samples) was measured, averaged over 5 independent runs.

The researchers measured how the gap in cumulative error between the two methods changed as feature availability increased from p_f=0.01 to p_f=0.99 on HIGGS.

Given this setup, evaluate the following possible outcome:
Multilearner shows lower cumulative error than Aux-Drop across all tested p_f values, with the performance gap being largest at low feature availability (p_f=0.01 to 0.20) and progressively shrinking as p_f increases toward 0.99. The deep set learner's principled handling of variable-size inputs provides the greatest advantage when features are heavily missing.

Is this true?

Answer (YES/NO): NO